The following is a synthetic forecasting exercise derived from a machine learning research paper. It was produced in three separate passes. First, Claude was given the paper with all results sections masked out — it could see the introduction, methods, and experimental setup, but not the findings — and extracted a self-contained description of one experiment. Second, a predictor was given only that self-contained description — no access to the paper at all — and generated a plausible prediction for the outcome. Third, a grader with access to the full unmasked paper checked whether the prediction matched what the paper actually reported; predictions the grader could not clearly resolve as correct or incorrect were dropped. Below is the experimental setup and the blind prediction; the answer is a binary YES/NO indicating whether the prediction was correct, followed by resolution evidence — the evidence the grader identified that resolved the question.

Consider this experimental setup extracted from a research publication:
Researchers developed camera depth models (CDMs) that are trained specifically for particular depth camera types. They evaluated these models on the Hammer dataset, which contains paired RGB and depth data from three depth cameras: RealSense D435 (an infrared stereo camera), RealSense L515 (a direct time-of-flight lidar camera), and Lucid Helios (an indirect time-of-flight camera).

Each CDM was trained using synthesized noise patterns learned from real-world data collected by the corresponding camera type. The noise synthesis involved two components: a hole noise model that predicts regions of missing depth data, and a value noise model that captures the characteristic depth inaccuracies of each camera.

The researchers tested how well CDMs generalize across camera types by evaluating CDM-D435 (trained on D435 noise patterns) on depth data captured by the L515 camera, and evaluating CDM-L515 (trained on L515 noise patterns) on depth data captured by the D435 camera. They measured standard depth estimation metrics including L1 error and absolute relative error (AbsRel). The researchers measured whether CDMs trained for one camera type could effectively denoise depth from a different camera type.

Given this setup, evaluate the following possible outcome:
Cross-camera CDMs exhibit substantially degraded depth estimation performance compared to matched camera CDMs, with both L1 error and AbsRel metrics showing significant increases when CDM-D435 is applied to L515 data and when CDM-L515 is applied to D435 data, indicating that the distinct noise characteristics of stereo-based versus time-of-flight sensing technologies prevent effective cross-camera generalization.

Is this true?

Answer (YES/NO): NO